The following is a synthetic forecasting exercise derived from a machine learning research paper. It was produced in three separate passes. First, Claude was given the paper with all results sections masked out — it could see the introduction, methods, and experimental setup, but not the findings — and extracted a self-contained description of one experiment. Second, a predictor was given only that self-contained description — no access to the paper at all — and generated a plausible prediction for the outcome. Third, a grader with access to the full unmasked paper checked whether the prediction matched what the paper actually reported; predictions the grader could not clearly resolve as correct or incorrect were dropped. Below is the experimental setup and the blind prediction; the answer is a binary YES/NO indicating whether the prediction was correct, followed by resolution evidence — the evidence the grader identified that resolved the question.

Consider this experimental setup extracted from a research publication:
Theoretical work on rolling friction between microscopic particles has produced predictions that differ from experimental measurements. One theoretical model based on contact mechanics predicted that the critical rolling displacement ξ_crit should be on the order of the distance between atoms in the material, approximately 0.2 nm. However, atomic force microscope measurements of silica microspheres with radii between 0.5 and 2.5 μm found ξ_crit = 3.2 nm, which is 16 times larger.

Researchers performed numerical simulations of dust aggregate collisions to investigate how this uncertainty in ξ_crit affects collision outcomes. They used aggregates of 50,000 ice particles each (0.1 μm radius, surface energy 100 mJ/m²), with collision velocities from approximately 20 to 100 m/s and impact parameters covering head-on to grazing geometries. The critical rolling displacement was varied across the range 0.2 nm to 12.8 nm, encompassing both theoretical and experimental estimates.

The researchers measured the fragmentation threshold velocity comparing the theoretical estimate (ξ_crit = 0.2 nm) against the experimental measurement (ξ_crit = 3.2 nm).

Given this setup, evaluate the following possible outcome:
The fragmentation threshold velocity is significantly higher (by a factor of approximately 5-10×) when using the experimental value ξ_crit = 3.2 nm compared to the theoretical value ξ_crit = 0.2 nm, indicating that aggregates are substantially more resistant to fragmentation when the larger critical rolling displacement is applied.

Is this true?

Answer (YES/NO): NO